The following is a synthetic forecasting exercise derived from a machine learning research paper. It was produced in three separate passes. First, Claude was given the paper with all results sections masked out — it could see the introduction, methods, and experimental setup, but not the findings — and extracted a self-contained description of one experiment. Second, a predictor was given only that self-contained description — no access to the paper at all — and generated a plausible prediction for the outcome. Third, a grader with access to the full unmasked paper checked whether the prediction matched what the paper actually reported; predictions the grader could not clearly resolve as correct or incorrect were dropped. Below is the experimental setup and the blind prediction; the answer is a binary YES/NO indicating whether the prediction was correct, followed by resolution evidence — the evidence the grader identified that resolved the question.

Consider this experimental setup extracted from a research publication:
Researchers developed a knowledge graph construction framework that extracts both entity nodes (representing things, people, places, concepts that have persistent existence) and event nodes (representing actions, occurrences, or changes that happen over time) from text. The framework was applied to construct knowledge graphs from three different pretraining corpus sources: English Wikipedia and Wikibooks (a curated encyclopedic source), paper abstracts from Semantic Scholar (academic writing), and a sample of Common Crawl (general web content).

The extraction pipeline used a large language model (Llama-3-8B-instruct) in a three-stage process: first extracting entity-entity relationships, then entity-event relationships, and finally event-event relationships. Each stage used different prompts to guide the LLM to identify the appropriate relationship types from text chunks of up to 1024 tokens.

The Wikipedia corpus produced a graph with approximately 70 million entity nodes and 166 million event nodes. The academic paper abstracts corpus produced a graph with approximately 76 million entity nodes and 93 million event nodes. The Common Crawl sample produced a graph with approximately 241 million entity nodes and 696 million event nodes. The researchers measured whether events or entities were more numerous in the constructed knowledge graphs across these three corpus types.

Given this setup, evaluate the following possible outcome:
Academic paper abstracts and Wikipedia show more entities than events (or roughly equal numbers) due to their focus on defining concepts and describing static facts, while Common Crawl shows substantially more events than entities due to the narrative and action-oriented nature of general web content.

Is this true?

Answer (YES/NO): NO